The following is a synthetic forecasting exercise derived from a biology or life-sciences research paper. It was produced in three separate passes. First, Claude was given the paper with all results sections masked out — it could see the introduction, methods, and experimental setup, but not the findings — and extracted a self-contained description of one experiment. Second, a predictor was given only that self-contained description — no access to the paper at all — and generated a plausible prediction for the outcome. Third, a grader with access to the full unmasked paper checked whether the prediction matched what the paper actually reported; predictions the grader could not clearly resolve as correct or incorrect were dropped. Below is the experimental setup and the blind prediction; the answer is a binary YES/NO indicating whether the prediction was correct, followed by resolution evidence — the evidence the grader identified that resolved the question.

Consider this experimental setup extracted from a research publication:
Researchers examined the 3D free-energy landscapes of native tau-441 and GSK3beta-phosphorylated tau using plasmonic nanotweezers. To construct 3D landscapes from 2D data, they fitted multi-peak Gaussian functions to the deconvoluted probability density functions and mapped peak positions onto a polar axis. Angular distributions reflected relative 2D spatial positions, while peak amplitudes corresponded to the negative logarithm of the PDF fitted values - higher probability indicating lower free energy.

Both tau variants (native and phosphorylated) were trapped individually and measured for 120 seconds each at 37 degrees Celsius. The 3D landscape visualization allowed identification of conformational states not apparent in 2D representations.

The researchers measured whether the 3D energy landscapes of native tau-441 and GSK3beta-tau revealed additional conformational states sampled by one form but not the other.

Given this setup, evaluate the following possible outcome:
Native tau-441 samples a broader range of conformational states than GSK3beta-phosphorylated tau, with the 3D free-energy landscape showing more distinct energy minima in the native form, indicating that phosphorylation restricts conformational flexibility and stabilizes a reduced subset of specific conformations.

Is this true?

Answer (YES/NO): NO